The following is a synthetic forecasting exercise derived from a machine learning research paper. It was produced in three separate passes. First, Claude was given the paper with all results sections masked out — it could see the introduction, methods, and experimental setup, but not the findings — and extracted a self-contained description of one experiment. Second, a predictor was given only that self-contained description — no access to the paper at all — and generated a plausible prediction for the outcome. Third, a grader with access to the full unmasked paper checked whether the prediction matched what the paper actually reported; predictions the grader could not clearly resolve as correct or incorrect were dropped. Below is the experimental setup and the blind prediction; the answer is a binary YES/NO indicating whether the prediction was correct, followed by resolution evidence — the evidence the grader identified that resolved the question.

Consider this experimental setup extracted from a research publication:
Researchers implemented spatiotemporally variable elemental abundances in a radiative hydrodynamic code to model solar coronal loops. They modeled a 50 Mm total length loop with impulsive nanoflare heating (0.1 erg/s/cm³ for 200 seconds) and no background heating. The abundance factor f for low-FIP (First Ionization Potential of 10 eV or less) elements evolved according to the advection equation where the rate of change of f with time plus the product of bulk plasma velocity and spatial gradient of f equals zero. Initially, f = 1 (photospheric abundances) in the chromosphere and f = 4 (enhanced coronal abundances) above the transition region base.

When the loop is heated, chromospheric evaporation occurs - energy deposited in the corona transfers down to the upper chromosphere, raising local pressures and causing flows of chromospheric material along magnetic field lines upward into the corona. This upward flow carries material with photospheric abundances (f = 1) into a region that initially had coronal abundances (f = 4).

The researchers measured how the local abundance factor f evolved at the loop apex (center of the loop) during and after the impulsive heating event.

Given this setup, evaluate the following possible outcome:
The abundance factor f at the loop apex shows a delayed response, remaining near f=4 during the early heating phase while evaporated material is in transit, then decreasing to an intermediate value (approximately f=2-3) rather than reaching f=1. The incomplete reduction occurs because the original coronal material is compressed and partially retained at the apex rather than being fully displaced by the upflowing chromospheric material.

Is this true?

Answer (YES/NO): NO